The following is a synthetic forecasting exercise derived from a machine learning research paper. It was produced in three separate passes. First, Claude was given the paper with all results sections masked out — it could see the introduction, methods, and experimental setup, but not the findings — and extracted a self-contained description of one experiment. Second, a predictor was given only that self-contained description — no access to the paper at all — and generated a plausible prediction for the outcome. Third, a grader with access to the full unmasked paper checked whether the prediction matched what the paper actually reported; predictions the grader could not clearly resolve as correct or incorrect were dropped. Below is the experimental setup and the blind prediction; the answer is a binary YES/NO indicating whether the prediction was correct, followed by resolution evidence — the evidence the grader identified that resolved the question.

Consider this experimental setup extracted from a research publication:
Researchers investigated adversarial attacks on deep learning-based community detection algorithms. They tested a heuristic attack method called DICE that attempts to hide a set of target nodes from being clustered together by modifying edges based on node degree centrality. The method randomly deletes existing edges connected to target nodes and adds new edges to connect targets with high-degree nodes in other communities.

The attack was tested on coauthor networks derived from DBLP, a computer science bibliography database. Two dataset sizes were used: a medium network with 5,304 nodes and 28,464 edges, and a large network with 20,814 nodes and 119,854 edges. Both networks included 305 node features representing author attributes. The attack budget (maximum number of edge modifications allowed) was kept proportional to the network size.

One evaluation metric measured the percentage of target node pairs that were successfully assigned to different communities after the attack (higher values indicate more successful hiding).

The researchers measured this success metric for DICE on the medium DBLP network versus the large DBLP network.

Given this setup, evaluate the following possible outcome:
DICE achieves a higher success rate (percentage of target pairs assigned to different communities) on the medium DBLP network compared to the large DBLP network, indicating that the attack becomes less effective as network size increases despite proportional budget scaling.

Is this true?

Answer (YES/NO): NO